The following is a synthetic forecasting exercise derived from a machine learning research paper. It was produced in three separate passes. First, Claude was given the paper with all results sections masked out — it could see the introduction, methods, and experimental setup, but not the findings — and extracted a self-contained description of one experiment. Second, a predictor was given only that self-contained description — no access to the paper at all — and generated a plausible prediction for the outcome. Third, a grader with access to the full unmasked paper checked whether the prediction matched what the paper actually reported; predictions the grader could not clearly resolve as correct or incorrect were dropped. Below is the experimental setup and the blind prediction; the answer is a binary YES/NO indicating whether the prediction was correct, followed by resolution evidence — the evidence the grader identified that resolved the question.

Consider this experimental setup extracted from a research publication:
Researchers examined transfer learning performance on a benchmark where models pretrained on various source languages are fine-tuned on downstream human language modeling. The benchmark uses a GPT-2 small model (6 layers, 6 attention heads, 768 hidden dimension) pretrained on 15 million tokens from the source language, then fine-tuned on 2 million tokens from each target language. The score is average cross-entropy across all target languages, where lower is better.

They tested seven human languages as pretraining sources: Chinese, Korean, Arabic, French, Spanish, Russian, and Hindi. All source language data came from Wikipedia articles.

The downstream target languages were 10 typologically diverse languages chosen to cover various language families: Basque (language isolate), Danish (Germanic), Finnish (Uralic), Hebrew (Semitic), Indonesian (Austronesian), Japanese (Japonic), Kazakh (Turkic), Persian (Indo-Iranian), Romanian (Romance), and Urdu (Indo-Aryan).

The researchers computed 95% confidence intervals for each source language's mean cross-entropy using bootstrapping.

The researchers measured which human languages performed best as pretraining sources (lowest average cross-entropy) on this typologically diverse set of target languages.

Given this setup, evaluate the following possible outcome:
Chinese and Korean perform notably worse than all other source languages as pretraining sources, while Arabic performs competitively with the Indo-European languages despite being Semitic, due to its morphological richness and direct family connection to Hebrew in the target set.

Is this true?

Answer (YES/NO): NO